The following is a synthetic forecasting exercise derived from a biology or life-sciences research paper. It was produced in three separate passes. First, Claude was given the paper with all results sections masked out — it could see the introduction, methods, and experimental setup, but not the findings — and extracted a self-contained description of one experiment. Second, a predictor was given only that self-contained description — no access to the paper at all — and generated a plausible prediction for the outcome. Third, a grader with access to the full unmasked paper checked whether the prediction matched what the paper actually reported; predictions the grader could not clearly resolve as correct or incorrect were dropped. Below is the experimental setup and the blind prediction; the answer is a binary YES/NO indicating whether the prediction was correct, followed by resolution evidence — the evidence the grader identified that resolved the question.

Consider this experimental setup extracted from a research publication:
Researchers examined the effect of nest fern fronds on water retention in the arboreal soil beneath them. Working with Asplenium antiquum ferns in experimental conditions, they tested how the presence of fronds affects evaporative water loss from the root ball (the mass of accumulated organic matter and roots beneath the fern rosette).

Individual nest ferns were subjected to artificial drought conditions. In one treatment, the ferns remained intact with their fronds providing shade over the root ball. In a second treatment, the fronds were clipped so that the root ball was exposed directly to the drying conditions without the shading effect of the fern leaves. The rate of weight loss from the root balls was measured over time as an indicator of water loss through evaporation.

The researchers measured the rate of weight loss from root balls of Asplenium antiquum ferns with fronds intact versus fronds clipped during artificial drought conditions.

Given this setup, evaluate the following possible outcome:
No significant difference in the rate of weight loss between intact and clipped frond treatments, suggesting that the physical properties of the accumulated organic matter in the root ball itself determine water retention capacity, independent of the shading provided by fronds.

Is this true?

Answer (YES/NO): NO